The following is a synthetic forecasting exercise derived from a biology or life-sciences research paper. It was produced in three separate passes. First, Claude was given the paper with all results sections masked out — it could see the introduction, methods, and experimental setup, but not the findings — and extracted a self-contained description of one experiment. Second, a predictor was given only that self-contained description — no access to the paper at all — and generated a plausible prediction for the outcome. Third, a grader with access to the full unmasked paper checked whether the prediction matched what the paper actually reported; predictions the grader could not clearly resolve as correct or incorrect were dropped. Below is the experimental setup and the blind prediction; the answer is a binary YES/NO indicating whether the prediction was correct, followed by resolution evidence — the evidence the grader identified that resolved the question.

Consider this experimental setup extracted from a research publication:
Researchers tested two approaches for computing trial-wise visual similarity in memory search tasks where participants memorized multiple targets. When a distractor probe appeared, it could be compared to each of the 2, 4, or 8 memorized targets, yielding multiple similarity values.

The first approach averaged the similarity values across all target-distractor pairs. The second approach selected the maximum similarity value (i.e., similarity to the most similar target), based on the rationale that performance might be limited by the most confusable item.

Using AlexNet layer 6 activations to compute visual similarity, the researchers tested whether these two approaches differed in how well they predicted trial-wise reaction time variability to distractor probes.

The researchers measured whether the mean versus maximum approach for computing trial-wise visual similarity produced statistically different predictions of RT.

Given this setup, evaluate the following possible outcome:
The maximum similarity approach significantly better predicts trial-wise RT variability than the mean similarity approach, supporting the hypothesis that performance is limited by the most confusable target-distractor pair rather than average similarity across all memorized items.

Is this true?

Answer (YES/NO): NO